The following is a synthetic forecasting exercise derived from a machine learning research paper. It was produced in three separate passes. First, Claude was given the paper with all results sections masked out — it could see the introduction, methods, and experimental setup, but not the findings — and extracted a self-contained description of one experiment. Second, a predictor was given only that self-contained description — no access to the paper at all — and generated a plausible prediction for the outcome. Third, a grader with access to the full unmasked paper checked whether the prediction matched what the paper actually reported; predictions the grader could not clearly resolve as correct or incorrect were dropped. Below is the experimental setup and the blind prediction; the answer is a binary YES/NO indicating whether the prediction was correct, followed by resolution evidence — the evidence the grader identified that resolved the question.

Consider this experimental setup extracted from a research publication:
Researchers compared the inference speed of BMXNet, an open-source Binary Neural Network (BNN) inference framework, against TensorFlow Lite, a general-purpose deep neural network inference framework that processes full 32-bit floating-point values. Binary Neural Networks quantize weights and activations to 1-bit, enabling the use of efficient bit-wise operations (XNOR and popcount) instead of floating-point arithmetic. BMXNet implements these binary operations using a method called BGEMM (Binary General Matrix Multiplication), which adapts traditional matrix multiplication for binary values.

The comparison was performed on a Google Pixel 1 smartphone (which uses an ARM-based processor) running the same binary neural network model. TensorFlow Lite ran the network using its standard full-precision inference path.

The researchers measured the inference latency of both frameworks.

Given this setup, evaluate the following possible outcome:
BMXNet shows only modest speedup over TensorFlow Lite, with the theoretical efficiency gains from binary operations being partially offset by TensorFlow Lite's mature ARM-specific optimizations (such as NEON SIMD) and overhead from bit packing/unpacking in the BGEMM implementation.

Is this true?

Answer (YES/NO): NO